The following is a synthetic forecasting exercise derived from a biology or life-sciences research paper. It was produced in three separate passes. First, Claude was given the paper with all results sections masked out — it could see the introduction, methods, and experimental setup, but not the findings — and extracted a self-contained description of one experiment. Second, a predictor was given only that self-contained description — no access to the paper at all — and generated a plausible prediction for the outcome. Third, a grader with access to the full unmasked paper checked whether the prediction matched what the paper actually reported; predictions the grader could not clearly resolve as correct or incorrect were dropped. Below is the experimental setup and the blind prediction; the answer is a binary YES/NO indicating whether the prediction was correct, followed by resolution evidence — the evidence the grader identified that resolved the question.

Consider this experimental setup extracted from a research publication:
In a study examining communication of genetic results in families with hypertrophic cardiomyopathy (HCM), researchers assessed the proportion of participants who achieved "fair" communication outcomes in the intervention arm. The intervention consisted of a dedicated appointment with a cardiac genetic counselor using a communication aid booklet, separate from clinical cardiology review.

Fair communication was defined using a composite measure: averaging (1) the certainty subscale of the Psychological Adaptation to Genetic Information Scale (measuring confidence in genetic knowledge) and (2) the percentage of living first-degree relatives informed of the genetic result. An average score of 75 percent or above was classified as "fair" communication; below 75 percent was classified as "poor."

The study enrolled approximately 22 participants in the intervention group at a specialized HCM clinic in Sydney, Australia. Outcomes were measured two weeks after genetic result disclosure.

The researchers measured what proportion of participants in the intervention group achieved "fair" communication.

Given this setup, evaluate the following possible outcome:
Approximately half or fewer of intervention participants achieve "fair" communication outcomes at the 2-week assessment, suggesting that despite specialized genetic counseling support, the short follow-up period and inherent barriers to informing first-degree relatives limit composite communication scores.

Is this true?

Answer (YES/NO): NO